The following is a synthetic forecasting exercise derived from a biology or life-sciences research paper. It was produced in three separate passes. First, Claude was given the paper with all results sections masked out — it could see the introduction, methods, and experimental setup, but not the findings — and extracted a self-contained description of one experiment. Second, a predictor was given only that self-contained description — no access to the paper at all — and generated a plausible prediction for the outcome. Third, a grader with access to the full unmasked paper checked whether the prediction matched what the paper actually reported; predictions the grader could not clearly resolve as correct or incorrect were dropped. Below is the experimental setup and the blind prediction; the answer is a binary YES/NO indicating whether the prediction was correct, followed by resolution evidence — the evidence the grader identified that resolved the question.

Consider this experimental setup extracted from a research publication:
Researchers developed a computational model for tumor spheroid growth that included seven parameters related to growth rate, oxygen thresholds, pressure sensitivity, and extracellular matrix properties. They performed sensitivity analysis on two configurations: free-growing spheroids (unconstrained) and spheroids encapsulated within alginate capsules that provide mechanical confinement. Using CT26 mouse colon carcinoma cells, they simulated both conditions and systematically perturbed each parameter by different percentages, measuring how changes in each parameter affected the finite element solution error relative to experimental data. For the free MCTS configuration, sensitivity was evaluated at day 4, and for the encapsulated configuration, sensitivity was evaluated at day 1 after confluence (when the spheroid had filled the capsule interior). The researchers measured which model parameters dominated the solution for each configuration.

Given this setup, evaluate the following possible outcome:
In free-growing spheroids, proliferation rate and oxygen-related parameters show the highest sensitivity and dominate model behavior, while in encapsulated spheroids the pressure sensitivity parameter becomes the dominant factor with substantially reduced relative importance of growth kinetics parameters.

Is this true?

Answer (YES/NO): YES